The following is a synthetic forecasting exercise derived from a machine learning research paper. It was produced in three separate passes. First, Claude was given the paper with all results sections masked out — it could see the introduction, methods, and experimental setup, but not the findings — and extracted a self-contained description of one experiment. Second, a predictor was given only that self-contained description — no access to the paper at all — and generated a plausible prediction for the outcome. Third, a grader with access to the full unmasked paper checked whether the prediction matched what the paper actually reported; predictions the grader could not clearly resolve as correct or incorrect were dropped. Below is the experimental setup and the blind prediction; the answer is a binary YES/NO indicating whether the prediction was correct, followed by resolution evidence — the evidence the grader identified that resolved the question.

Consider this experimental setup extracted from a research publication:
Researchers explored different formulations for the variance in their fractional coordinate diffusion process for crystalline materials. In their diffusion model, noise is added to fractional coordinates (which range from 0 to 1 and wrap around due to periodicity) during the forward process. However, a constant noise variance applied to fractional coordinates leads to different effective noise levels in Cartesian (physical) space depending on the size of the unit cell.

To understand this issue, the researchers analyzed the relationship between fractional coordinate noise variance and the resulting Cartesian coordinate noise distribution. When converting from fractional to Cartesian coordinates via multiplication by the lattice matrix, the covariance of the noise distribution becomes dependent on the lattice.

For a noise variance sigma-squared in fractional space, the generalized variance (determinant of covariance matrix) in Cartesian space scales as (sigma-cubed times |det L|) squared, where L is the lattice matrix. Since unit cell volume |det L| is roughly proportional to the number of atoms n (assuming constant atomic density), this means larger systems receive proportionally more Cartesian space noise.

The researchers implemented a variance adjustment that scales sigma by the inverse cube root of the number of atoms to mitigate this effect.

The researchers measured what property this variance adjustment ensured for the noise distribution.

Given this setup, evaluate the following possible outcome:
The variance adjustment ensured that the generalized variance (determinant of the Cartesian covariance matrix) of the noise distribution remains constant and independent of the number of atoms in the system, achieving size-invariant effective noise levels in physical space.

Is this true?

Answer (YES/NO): YES